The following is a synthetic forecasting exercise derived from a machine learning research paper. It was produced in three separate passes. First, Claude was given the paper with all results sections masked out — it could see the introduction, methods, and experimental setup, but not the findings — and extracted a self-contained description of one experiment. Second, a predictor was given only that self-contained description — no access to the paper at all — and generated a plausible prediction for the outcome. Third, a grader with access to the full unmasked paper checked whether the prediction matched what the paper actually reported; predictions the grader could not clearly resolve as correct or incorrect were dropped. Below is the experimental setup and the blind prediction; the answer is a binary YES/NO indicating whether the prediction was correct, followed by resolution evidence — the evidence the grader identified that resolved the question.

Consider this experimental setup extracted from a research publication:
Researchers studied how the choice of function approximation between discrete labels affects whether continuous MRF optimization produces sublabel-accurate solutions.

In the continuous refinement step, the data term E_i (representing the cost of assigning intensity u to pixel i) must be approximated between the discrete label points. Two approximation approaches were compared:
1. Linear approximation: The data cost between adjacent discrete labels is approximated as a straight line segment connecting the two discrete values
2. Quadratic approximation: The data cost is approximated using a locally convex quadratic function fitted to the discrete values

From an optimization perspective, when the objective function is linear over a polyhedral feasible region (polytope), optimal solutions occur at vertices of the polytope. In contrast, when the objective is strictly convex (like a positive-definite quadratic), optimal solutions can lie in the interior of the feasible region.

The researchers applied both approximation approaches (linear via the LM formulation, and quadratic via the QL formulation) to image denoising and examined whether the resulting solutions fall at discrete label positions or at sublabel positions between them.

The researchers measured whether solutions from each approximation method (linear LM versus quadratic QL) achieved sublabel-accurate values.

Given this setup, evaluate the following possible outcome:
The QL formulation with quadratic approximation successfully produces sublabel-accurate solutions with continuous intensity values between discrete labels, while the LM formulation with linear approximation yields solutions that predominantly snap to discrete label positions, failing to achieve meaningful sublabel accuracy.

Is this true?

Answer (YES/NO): YES